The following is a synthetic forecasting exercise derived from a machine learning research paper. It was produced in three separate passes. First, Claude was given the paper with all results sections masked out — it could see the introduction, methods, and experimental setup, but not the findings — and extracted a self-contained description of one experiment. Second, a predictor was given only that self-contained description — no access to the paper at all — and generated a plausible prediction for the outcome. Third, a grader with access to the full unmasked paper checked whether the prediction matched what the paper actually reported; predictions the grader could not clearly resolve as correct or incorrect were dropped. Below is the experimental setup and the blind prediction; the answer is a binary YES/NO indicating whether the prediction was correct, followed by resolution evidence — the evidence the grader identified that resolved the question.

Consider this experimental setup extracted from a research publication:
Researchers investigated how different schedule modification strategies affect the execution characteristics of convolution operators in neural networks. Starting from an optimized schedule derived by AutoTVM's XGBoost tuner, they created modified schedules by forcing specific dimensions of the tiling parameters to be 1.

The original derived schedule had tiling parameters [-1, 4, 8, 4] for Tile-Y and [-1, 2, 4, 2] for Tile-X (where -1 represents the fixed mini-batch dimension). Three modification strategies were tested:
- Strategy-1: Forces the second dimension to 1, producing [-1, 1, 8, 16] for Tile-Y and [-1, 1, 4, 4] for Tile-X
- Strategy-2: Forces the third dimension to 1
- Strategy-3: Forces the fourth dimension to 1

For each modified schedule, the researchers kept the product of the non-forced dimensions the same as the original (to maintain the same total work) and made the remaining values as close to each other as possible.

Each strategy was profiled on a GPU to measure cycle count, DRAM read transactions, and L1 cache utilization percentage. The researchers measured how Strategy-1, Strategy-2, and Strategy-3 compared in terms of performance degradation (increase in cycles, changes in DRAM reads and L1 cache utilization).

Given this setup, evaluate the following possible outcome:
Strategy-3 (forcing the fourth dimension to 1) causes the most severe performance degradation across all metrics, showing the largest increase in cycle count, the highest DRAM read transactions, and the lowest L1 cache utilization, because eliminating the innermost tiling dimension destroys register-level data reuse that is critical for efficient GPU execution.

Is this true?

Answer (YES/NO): NO